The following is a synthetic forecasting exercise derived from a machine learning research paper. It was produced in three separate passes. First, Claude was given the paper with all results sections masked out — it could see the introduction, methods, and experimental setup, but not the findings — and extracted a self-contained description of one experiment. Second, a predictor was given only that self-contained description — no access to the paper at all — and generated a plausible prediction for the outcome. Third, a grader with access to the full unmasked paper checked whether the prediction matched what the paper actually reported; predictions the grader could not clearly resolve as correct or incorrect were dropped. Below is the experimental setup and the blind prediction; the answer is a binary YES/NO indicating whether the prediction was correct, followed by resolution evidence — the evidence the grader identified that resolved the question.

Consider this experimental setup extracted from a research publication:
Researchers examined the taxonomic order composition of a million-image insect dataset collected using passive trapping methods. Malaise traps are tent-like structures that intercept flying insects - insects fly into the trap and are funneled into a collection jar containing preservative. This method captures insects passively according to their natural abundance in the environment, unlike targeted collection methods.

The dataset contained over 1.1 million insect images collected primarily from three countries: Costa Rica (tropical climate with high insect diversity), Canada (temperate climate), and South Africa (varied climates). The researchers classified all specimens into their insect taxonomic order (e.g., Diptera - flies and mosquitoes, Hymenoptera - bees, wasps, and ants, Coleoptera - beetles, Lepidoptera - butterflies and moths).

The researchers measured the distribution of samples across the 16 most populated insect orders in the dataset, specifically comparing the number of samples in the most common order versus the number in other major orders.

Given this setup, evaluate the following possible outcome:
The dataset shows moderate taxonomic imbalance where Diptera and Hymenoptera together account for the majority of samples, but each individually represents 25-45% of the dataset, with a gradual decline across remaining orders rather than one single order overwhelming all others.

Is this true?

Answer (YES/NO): NO